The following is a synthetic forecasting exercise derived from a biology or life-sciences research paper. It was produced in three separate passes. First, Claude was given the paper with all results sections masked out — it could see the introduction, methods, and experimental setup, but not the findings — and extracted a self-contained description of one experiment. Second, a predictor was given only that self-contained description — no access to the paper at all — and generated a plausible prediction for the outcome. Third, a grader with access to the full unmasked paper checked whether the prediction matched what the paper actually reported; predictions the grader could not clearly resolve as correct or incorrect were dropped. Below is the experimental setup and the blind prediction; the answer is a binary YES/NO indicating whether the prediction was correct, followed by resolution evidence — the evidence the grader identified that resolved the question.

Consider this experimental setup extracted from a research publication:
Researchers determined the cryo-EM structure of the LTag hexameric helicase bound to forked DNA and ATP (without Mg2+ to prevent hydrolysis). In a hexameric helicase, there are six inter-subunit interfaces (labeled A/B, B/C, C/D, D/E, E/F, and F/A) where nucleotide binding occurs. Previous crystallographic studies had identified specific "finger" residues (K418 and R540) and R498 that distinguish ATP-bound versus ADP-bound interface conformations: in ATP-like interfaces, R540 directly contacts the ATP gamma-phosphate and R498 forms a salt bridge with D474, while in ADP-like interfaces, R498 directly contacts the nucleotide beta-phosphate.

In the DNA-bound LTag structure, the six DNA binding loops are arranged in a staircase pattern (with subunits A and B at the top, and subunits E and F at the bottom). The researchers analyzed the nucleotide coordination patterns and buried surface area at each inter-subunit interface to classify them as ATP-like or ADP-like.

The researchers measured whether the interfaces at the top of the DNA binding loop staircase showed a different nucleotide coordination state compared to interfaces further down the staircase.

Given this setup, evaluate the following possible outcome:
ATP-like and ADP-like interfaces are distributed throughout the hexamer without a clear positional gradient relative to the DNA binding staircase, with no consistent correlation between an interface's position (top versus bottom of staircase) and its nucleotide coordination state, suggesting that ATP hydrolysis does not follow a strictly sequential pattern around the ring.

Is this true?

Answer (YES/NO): NO